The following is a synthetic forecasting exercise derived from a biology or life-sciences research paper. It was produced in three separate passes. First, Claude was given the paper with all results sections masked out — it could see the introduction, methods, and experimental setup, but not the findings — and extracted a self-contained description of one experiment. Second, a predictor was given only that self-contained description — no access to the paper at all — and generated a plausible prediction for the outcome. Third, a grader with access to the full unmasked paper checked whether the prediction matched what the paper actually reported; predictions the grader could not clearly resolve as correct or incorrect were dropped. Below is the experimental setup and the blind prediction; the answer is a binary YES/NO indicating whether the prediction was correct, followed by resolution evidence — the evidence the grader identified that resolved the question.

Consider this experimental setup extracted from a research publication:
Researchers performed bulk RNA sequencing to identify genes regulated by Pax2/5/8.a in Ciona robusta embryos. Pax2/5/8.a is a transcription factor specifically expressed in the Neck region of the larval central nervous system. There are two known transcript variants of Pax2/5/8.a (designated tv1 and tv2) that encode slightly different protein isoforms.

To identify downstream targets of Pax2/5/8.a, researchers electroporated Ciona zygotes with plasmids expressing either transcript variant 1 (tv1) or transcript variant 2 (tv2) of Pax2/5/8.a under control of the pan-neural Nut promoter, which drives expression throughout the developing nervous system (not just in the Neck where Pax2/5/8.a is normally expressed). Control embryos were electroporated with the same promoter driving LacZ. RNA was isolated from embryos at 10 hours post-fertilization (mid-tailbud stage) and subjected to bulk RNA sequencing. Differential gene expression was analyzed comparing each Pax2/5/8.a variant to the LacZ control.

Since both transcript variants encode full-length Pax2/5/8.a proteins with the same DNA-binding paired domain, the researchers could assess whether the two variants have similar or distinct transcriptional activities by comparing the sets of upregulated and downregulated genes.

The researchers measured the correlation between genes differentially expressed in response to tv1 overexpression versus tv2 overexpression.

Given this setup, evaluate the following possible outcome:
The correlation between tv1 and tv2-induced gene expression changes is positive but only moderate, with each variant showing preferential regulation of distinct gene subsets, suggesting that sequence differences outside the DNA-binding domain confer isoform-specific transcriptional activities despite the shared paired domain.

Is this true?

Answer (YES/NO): NO